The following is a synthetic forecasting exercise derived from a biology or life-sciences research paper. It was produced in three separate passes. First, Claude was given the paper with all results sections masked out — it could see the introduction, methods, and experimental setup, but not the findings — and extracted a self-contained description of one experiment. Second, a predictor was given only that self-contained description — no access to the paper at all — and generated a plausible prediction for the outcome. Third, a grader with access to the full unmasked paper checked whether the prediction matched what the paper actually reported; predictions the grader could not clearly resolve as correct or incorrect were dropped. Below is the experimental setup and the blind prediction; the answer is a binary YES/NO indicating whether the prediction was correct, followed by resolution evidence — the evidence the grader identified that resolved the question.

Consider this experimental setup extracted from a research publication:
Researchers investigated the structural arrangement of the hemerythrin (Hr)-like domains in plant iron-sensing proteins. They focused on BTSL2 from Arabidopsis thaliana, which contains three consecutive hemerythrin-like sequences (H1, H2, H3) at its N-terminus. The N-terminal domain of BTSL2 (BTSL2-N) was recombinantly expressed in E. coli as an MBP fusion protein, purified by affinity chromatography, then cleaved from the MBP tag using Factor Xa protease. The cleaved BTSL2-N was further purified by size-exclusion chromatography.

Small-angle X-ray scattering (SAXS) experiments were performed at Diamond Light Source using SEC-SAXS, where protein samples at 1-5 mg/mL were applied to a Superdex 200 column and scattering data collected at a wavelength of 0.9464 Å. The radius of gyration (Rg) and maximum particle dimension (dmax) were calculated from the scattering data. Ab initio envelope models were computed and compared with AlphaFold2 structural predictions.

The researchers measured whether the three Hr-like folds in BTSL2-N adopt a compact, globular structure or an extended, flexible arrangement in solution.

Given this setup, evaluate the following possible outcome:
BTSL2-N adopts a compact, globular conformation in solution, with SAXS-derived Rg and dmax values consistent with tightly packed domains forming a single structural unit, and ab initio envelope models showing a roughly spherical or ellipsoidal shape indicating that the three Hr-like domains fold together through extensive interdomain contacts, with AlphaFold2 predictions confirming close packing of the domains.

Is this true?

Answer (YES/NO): YES